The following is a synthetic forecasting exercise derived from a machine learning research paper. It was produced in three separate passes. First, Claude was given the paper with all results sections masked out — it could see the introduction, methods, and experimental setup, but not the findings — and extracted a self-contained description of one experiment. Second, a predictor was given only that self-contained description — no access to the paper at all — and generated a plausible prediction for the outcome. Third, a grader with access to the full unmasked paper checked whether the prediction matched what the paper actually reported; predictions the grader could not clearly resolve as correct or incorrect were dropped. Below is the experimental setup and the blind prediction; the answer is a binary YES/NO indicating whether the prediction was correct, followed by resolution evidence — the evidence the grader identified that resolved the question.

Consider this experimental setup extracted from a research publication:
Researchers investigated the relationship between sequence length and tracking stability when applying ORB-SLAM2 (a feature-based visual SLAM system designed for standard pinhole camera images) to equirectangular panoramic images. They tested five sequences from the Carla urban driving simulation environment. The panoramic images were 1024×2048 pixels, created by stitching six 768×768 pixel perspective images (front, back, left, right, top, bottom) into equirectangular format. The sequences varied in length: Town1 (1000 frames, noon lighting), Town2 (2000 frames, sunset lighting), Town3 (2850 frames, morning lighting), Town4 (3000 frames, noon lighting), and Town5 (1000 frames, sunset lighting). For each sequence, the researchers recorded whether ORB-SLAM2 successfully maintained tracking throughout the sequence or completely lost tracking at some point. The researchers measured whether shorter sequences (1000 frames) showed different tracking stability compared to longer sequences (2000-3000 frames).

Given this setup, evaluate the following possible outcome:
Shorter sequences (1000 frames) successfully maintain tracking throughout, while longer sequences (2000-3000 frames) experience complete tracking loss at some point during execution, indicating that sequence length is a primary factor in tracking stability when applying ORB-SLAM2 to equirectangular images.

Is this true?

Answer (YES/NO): NO